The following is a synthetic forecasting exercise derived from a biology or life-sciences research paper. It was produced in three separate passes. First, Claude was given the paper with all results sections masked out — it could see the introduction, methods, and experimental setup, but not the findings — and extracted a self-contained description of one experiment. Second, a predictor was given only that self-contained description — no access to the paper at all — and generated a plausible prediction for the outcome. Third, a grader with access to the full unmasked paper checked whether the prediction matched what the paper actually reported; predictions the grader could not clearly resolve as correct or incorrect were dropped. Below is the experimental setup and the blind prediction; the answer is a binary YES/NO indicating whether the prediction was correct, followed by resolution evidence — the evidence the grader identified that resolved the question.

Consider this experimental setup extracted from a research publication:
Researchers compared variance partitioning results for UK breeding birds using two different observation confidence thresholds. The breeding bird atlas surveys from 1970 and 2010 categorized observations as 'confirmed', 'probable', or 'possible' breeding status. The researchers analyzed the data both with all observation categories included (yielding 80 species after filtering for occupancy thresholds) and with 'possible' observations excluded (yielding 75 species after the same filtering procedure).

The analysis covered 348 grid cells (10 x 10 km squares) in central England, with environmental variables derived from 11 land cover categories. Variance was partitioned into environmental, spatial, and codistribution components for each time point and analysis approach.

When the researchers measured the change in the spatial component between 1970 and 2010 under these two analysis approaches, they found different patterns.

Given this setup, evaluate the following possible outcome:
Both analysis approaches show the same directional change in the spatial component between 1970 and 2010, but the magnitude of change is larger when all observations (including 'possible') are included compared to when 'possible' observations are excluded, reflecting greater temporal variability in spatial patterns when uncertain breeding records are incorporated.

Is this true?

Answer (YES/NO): NO